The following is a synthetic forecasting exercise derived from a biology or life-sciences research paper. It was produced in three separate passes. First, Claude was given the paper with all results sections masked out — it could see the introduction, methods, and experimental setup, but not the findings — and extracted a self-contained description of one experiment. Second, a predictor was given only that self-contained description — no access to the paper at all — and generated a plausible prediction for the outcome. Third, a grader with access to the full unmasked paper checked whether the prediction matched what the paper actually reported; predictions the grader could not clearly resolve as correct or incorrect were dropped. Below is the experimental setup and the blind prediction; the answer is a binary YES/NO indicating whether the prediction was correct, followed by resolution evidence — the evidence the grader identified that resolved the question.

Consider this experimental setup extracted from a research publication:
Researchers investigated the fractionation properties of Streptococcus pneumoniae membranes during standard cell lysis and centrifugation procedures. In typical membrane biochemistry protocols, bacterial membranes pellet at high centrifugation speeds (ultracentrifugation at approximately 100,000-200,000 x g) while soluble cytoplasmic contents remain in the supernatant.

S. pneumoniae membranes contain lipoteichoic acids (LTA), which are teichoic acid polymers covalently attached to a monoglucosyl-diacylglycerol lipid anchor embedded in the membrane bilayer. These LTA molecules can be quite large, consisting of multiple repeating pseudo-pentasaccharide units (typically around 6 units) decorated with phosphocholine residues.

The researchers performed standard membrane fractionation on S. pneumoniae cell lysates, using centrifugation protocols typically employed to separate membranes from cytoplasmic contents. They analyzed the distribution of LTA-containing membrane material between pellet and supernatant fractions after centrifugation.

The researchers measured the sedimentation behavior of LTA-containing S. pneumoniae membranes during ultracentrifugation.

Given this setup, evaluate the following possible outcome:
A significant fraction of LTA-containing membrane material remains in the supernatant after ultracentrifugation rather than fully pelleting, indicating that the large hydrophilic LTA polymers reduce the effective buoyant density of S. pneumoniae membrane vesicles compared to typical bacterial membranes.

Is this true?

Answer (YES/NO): NO